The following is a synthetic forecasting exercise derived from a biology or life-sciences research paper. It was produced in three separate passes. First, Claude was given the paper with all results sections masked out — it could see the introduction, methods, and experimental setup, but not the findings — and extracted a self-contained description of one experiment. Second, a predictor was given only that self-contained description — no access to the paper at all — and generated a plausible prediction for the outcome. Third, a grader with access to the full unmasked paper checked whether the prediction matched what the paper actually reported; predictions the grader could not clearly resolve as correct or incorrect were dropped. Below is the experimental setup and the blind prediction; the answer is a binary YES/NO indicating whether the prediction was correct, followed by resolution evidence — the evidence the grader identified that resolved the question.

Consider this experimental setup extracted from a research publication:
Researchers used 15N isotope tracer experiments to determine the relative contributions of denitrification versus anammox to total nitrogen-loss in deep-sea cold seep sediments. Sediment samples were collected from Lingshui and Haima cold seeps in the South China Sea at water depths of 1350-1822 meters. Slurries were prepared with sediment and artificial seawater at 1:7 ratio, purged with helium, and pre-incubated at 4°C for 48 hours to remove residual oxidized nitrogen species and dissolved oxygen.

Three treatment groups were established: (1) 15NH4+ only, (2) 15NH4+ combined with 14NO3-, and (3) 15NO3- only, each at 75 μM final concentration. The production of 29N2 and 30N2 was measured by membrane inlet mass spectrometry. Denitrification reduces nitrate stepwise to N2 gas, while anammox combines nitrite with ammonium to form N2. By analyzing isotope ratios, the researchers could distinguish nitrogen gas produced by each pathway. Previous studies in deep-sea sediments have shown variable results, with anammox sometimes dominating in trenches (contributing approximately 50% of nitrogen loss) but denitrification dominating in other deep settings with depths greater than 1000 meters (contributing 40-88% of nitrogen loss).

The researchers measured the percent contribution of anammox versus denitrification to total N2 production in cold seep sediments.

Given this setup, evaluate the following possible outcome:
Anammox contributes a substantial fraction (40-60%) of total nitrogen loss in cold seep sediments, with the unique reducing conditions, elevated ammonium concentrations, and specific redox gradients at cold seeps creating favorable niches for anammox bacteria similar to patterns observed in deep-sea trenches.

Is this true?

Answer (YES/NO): NO